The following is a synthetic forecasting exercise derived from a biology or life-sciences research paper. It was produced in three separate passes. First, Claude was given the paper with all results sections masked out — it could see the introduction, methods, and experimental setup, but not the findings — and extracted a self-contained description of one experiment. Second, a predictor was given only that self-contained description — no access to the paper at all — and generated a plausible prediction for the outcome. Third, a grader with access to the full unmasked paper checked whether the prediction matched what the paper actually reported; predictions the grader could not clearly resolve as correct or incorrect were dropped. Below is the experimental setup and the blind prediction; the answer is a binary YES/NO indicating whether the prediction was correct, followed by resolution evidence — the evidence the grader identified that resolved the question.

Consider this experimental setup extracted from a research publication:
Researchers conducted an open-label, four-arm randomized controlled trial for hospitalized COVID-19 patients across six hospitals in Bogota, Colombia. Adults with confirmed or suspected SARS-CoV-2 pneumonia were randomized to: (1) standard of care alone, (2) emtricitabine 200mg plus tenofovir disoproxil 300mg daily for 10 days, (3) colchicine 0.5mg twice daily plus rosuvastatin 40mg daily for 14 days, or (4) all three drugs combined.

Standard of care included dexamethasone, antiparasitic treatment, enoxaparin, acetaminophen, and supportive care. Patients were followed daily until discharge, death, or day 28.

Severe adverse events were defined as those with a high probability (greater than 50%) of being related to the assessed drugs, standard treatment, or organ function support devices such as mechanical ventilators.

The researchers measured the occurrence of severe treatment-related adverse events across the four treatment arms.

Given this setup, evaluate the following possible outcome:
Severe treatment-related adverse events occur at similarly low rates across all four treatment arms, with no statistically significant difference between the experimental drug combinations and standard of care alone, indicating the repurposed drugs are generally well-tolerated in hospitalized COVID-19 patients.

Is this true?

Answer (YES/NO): YES